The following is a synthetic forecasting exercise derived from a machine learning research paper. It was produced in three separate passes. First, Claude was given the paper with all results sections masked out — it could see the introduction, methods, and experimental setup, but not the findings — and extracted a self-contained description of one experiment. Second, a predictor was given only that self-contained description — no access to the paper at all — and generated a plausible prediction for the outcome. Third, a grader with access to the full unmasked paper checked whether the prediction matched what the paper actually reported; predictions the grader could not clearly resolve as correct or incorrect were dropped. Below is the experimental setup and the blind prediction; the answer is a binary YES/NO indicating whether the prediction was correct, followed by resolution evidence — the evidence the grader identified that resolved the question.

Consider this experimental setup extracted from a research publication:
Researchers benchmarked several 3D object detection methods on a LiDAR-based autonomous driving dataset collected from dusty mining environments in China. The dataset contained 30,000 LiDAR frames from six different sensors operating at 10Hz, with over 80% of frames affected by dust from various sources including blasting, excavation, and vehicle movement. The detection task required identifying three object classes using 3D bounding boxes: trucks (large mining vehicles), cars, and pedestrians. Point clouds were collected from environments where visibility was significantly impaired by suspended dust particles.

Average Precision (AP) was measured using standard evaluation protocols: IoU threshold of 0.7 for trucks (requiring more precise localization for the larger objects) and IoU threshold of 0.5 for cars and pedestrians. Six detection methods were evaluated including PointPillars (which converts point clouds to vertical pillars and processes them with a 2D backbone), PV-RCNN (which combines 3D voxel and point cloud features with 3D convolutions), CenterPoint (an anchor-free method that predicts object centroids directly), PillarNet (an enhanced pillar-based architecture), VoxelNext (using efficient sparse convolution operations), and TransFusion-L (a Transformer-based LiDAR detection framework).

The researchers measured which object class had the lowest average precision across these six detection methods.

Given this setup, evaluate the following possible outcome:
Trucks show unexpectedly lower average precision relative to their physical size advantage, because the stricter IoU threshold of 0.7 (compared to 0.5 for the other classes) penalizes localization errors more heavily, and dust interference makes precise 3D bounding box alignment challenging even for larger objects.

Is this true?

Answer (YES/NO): NO